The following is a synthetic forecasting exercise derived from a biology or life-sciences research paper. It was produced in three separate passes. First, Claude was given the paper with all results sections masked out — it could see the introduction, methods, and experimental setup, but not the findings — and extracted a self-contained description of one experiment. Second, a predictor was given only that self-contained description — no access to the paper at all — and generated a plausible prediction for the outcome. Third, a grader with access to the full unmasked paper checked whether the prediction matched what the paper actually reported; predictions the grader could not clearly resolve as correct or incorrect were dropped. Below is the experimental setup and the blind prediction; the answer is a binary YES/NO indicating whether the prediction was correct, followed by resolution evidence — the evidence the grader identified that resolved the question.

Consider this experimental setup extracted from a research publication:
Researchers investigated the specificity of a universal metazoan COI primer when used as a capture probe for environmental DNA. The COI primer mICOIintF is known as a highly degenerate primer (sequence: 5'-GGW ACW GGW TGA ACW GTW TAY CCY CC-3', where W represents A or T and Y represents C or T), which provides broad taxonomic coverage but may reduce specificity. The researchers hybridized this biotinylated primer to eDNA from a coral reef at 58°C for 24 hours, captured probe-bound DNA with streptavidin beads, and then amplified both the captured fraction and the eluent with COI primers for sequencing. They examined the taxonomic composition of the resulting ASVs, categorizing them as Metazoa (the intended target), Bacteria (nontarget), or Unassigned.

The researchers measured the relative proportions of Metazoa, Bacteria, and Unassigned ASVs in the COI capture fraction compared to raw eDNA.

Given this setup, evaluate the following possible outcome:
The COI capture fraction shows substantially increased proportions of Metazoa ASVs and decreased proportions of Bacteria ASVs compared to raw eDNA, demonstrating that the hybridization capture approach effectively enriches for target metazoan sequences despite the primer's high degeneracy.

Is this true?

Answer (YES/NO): NO